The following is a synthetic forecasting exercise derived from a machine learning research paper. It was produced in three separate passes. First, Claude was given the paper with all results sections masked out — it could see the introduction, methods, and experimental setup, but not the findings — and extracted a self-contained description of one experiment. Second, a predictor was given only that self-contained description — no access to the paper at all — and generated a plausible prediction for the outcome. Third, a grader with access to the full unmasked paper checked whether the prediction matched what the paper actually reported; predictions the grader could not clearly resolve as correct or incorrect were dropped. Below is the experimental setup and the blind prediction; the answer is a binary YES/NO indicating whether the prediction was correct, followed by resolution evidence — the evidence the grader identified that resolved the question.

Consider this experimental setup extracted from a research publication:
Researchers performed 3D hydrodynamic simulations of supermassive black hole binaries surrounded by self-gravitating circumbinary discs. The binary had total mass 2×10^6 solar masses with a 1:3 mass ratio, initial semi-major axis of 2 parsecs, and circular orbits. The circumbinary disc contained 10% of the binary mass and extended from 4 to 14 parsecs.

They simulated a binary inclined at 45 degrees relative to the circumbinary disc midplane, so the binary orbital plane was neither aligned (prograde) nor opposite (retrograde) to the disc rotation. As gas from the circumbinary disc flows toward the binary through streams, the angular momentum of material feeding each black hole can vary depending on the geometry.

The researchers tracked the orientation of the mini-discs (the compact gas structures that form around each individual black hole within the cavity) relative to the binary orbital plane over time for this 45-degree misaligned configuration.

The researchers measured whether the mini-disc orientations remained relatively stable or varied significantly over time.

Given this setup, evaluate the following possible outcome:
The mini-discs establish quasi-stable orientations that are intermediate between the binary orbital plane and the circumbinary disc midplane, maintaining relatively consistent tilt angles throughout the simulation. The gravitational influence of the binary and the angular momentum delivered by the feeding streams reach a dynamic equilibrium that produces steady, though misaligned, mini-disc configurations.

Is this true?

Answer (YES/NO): NO